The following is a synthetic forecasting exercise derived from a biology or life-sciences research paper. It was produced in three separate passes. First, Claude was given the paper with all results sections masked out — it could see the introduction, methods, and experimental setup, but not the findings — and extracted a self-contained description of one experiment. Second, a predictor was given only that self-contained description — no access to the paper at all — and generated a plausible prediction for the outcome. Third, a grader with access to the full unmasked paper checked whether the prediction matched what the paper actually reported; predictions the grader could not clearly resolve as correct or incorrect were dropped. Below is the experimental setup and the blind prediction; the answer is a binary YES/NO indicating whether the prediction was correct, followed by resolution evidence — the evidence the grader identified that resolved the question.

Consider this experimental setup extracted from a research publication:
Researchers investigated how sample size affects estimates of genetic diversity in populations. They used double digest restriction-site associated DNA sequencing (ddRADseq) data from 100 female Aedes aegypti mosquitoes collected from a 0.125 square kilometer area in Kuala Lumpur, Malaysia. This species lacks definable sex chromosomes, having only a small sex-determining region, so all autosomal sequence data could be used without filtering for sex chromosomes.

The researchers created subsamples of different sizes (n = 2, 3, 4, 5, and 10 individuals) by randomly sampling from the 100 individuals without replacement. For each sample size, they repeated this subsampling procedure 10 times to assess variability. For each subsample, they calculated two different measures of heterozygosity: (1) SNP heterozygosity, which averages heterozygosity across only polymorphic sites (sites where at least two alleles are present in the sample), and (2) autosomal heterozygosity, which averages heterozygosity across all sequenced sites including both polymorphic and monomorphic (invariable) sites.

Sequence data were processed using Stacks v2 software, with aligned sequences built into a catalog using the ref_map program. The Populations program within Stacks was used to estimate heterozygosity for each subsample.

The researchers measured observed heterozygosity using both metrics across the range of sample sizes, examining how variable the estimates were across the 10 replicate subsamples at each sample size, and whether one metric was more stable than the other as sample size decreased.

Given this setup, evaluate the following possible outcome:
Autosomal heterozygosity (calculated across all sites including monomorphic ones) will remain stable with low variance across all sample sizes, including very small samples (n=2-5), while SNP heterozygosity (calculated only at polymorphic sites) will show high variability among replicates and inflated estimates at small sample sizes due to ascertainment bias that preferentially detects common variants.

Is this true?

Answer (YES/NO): YES